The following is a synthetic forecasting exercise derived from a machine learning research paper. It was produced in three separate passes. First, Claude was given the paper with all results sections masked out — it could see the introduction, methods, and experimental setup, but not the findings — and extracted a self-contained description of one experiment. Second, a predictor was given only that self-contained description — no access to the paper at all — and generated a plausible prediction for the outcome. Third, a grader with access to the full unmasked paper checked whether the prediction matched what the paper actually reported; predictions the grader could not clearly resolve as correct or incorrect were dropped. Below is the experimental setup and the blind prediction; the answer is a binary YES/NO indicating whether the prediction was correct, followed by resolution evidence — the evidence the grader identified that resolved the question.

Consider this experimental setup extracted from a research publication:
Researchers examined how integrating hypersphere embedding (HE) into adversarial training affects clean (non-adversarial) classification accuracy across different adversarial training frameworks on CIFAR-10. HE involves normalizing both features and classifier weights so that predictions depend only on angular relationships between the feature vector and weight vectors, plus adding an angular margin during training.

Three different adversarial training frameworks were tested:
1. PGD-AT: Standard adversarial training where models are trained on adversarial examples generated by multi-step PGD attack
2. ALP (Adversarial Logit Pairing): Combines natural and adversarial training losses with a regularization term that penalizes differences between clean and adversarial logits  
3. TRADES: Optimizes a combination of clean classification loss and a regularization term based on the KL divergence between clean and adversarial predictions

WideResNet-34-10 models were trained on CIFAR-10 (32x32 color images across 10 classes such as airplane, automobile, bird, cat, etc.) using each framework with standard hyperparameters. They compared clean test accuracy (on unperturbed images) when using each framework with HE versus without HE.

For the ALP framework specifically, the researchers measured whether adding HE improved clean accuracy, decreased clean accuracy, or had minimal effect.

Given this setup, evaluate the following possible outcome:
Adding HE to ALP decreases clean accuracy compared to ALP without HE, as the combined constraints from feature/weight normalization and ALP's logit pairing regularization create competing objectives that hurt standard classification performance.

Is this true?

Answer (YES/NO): NO